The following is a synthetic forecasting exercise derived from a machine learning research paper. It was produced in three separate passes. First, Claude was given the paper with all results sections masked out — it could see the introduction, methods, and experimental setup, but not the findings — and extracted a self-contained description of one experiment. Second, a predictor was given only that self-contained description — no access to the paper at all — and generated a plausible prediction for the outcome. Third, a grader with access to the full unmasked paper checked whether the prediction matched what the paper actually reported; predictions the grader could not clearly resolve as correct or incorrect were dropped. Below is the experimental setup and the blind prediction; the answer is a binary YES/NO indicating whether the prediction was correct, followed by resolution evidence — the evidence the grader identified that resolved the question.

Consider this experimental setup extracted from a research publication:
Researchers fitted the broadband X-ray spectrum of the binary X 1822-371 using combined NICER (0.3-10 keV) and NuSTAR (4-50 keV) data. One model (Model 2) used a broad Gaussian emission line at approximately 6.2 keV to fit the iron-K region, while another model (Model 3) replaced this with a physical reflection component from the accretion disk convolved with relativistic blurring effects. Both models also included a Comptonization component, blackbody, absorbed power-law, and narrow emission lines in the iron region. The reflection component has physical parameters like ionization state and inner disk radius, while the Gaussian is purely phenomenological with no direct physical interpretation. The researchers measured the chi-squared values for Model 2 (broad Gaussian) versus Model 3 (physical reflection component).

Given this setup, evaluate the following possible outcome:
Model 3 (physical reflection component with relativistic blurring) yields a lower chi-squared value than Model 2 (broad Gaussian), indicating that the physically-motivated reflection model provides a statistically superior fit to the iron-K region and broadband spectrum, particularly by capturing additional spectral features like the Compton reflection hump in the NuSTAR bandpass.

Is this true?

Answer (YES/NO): YES